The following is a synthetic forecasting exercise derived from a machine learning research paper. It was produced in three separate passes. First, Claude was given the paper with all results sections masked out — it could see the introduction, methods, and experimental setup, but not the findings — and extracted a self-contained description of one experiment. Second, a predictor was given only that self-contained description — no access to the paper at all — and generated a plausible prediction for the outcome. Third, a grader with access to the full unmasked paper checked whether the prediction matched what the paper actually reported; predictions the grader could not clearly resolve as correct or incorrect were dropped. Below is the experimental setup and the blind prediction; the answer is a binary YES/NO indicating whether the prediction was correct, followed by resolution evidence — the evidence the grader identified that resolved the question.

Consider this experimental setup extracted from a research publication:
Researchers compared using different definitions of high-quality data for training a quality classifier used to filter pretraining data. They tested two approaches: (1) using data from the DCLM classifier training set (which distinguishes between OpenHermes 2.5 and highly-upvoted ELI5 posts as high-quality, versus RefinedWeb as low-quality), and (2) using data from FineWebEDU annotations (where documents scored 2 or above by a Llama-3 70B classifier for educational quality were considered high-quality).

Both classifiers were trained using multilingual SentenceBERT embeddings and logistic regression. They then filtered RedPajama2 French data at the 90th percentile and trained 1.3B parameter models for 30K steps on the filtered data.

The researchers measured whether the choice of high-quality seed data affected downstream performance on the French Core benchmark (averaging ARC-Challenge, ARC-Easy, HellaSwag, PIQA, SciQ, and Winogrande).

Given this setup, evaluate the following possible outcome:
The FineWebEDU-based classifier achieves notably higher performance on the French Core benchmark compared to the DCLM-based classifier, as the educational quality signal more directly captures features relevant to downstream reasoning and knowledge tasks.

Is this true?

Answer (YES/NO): NO